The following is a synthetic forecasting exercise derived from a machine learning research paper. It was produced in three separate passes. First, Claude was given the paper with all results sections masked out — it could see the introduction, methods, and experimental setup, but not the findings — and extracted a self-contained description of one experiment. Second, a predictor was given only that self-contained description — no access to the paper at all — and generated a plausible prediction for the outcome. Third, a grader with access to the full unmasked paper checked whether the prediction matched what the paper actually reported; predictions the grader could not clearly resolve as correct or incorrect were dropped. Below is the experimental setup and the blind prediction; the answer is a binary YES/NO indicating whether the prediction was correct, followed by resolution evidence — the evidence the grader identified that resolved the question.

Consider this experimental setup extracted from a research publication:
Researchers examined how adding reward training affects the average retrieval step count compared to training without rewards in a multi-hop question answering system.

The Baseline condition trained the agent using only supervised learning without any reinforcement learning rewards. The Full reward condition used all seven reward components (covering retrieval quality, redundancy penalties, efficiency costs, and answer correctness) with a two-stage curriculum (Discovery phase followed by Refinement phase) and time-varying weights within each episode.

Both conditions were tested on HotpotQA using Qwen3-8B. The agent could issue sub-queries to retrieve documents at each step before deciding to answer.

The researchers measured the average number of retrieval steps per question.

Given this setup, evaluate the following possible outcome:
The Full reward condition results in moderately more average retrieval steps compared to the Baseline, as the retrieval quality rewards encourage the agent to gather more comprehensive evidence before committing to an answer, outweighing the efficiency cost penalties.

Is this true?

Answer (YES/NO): YES